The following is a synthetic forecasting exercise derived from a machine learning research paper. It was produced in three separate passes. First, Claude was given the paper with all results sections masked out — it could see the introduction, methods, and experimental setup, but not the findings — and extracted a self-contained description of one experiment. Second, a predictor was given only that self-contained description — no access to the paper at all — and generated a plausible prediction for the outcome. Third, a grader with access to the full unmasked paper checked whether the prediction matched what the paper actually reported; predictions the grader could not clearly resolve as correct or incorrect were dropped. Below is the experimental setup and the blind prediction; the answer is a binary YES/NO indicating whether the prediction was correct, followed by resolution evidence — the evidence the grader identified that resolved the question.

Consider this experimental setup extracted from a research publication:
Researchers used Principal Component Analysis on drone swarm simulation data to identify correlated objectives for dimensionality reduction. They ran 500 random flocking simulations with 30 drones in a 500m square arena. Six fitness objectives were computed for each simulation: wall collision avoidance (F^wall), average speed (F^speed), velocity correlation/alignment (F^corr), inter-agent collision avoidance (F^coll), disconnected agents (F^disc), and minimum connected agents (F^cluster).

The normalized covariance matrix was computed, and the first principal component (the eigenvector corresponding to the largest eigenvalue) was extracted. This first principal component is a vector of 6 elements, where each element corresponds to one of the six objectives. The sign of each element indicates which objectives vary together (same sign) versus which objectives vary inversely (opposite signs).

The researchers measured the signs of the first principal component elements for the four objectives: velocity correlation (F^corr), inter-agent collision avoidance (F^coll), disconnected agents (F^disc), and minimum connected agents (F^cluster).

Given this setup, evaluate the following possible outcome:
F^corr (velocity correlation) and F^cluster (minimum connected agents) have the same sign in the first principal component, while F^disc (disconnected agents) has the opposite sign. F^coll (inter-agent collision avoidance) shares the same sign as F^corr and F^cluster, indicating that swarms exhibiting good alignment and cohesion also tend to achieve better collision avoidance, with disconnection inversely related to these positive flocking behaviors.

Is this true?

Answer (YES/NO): NO